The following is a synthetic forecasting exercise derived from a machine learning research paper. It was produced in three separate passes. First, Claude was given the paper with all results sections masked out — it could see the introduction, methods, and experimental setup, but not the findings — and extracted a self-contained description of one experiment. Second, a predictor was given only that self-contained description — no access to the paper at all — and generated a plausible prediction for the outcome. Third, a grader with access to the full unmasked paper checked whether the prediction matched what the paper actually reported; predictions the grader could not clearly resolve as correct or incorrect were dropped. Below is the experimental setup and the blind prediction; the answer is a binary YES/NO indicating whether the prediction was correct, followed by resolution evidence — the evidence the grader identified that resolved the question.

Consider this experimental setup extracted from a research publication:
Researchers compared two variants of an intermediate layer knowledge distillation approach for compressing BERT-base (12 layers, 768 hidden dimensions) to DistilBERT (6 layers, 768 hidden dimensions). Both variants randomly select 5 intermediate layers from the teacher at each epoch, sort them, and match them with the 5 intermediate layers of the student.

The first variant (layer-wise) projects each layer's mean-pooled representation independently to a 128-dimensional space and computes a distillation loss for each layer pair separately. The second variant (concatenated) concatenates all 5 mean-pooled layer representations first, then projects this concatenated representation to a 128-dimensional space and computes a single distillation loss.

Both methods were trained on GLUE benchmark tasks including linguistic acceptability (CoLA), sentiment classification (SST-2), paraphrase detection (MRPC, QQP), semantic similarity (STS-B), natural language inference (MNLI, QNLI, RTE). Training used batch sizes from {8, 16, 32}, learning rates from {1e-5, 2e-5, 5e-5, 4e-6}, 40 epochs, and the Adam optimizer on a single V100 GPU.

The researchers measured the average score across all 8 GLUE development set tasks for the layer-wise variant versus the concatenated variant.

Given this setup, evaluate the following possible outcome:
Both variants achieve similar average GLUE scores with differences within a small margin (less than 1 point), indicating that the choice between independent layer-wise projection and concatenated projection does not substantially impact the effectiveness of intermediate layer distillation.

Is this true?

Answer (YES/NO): YES